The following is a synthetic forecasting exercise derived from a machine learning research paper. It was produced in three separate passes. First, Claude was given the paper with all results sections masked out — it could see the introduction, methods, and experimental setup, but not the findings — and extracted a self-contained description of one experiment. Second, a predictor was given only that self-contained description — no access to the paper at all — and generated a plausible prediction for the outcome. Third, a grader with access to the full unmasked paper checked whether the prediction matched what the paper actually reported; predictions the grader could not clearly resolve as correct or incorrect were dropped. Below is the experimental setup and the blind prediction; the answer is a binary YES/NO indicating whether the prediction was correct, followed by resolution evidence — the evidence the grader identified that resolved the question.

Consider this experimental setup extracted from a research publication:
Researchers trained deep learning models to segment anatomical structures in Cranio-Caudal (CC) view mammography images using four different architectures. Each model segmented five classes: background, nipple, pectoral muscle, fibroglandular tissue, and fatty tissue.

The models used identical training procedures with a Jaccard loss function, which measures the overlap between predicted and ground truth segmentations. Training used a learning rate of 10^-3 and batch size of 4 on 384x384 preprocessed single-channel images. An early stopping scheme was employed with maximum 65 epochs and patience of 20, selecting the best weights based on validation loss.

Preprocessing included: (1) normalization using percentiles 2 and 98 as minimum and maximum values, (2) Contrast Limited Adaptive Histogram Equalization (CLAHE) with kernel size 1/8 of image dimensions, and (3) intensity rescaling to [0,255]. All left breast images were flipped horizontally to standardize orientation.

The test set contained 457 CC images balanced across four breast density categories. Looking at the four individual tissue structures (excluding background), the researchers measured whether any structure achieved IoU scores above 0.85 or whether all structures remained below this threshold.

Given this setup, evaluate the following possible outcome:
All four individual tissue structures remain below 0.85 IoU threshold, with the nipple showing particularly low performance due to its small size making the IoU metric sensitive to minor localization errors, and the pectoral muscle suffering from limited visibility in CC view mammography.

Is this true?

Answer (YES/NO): NO